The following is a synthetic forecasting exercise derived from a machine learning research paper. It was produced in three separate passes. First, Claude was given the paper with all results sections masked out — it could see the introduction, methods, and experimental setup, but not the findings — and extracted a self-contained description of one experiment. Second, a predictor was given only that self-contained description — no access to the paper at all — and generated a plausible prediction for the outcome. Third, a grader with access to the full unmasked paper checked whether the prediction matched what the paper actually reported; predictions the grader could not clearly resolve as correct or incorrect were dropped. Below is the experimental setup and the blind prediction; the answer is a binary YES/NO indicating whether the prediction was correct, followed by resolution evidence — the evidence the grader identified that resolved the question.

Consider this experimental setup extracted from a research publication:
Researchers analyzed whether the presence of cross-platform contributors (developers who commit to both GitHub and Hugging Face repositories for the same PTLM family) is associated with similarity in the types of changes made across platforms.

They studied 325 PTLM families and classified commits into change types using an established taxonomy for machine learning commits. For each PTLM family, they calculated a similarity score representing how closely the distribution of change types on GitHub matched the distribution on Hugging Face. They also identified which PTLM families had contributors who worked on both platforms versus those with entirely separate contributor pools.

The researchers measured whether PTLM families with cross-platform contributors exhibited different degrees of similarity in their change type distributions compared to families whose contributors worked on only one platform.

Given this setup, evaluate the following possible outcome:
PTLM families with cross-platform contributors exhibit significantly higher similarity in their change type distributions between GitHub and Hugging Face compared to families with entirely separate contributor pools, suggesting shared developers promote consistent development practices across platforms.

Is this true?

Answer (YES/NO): YES